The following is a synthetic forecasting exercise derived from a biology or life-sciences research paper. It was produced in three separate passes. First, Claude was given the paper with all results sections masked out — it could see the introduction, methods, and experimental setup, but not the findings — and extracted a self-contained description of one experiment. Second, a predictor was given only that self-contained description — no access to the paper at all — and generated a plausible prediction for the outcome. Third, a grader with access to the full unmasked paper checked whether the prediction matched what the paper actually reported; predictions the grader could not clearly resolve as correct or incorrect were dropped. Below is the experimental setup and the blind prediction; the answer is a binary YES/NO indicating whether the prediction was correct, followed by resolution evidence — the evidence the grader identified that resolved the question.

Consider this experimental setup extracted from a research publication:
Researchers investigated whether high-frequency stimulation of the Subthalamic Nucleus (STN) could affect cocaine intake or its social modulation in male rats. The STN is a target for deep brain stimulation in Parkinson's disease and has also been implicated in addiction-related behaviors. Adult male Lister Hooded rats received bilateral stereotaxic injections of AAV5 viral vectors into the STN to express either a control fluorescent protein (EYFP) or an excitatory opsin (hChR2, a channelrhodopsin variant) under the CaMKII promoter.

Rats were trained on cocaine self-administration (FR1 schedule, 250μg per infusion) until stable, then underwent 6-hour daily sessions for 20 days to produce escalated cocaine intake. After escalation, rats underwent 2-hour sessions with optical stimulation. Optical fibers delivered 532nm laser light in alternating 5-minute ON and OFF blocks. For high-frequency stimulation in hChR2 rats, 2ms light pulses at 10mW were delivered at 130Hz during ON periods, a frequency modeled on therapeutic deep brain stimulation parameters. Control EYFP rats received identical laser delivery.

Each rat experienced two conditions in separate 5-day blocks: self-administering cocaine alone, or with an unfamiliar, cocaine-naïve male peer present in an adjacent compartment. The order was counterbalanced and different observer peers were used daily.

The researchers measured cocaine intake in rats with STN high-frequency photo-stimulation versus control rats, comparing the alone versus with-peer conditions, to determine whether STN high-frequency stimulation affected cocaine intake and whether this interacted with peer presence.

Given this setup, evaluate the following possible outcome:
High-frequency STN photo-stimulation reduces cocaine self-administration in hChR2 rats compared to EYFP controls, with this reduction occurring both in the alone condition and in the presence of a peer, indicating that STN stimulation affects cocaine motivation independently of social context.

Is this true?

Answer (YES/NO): NO